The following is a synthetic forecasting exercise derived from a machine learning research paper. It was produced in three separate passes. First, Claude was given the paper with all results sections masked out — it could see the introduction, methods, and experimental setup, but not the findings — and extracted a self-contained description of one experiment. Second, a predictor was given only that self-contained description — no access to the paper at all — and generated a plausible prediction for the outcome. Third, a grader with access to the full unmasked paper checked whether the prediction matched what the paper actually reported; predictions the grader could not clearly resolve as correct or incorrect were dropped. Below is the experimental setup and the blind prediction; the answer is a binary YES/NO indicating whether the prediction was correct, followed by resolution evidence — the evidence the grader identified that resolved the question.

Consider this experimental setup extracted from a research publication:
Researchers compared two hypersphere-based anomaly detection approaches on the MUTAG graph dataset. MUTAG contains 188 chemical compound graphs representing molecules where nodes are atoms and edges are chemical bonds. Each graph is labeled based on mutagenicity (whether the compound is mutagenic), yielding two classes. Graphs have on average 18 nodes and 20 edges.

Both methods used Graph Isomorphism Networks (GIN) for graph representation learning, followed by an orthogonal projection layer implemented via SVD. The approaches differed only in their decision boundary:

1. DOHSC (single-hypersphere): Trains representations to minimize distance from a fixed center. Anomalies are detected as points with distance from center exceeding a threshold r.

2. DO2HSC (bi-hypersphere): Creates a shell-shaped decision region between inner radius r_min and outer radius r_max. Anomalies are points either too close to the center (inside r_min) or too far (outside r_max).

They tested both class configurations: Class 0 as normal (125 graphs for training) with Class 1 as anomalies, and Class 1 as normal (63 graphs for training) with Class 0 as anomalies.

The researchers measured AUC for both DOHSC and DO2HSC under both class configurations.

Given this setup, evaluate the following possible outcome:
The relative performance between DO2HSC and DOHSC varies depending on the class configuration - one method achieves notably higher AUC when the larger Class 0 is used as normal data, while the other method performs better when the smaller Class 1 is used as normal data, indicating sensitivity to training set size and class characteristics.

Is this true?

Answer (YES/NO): NO